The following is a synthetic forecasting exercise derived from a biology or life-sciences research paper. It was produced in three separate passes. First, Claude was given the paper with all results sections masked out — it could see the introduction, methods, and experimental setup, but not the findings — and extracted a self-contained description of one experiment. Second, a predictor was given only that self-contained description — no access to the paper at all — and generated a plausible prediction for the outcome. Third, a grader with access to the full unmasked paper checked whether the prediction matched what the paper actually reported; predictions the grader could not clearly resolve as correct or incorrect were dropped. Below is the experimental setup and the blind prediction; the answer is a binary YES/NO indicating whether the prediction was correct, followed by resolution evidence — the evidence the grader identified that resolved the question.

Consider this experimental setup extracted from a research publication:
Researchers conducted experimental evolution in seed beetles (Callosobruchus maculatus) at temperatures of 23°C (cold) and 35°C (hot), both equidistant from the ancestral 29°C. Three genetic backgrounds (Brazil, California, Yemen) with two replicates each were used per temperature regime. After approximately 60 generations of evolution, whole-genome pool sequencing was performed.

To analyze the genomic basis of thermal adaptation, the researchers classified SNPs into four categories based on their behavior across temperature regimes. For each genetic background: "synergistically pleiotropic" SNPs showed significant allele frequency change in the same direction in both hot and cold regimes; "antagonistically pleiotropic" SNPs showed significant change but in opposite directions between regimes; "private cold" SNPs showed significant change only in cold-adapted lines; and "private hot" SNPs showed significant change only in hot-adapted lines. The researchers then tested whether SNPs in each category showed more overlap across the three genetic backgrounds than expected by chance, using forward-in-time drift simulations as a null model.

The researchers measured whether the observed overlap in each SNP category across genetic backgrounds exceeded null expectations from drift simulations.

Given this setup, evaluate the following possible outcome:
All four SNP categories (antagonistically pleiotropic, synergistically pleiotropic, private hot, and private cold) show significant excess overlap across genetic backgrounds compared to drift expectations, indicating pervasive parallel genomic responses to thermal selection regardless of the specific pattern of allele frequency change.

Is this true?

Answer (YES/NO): NO